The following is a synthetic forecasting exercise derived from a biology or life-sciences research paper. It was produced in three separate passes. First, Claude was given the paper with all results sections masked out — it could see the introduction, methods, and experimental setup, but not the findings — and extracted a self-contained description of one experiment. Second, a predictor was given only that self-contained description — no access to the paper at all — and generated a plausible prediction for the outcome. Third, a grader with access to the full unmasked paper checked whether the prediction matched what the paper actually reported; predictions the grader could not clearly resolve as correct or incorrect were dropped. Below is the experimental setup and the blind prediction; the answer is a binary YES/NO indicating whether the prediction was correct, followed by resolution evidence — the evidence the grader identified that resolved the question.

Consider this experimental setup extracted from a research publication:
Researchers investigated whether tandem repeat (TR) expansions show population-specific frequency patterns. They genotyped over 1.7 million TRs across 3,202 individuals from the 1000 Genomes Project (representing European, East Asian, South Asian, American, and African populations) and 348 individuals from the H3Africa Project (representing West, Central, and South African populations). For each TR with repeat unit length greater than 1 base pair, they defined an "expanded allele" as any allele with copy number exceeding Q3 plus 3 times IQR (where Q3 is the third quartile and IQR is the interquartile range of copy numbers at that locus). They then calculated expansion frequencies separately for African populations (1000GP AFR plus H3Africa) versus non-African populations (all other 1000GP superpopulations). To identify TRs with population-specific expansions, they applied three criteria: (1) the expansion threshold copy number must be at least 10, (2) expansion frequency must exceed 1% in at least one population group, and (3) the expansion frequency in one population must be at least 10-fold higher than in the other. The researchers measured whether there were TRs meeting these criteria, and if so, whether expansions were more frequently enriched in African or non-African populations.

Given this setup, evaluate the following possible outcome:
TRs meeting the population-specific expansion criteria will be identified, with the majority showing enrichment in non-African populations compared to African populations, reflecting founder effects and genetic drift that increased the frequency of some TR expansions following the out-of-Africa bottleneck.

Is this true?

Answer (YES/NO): NO